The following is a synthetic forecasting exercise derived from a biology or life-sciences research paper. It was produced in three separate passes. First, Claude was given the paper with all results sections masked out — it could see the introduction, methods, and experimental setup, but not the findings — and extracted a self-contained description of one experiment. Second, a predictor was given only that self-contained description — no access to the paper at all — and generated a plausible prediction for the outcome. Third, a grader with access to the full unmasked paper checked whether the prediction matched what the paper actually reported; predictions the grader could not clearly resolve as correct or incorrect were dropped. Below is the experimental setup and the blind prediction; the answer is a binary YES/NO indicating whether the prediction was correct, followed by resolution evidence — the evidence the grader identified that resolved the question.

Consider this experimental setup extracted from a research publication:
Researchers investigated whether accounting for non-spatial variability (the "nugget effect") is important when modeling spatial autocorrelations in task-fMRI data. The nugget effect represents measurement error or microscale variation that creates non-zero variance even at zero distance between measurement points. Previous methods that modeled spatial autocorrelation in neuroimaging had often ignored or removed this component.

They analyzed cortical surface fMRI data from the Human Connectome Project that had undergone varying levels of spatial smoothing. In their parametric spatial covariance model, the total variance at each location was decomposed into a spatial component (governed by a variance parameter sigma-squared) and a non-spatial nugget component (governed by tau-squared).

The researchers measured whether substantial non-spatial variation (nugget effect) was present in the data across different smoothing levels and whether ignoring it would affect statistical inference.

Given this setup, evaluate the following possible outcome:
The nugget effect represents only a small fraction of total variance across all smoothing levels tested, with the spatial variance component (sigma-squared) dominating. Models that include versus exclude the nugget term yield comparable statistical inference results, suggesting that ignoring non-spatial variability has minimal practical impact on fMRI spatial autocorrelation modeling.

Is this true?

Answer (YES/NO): NO